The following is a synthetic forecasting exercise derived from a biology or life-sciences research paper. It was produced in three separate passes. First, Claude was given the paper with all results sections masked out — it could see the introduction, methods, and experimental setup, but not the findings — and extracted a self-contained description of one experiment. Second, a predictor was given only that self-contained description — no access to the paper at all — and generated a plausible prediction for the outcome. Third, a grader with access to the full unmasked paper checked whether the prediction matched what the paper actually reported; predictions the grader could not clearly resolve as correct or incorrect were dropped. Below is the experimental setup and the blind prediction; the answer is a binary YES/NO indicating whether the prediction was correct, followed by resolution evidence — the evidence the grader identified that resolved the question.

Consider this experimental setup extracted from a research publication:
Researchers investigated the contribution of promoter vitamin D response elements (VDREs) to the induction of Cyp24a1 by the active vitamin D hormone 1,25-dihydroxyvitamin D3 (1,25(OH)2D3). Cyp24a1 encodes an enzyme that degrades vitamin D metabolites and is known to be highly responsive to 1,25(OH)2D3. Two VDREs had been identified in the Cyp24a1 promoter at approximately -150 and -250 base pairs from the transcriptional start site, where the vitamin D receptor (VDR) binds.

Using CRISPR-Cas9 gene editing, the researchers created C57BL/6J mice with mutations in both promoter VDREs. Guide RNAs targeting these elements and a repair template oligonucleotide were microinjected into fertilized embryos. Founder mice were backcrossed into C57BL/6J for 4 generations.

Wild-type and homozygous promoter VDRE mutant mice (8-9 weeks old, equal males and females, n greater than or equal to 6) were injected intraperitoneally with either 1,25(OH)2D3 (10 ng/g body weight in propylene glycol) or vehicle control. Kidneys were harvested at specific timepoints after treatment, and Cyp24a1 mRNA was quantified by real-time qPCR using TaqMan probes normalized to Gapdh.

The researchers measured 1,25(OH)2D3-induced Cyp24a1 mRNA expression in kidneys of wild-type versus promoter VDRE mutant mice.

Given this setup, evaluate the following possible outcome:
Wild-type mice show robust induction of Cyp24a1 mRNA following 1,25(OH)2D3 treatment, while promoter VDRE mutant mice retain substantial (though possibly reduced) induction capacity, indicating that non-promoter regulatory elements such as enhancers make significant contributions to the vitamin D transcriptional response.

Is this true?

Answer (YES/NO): YES